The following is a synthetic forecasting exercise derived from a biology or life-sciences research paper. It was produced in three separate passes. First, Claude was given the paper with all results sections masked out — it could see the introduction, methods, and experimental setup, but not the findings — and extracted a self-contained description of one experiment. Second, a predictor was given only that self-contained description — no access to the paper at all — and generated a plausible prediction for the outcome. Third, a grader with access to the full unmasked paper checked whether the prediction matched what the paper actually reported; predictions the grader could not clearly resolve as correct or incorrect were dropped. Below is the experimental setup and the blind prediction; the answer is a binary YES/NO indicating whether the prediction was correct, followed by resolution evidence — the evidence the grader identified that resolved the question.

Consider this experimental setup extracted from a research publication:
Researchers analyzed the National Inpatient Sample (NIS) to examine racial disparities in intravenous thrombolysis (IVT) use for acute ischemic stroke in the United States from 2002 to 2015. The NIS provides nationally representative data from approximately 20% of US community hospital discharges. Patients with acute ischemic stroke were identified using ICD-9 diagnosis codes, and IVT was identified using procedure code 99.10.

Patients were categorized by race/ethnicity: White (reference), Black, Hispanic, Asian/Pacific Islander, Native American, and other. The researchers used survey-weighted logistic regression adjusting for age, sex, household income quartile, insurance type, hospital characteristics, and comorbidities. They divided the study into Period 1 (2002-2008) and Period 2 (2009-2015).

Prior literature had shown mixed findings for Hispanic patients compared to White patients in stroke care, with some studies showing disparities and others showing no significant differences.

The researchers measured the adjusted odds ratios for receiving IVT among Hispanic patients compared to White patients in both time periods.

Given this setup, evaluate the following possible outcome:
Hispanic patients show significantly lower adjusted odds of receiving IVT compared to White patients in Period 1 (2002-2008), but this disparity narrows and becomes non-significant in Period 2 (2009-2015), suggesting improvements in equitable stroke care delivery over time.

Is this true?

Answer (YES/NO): YES